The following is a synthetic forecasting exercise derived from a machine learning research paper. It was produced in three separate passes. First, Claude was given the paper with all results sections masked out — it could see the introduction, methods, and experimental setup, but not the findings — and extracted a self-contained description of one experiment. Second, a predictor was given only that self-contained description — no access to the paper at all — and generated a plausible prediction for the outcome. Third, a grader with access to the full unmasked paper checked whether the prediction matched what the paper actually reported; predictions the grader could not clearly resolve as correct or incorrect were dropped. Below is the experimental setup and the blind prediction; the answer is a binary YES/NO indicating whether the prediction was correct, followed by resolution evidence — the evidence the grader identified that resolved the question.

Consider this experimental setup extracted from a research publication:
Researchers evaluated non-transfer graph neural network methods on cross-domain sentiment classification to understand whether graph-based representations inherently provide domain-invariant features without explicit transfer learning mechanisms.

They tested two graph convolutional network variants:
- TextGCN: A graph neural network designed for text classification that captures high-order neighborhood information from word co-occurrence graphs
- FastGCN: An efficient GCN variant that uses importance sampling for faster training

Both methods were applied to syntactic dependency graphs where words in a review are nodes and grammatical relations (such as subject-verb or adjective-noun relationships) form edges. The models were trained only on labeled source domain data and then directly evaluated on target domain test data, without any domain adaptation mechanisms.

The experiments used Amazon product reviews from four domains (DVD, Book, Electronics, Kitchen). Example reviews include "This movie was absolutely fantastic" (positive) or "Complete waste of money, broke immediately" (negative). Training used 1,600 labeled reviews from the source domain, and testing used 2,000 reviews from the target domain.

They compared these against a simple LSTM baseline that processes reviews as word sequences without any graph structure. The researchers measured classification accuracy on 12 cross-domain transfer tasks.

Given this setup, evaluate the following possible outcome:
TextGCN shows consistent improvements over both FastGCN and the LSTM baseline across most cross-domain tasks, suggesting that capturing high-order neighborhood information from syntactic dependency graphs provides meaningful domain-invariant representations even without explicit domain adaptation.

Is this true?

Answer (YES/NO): NO